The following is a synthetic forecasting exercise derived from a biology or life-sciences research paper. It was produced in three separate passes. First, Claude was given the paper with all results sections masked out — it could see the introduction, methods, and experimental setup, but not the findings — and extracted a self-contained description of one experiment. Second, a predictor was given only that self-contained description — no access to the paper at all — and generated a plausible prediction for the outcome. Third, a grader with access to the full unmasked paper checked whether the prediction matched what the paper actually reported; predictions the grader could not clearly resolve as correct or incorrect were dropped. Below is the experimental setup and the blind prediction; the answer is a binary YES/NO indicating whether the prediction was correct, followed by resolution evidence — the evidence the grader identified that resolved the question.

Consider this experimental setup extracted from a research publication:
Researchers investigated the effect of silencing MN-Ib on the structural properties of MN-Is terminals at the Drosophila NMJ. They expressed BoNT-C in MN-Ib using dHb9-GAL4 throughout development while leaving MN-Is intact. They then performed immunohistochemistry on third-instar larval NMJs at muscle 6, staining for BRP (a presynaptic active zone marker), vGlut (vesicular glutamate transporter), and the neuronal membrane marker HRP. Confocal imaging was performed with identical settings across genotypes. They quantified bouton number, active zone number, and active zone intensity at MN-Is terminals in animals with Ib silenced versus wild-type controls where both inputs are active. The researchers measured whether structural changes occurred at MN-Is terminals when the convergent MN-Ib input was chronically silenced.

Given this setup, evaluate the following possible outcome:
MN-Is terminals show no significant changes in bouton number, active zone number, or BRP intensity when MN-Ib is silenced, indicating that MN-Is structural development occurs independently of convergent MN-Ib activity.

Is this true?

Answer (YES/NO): YES